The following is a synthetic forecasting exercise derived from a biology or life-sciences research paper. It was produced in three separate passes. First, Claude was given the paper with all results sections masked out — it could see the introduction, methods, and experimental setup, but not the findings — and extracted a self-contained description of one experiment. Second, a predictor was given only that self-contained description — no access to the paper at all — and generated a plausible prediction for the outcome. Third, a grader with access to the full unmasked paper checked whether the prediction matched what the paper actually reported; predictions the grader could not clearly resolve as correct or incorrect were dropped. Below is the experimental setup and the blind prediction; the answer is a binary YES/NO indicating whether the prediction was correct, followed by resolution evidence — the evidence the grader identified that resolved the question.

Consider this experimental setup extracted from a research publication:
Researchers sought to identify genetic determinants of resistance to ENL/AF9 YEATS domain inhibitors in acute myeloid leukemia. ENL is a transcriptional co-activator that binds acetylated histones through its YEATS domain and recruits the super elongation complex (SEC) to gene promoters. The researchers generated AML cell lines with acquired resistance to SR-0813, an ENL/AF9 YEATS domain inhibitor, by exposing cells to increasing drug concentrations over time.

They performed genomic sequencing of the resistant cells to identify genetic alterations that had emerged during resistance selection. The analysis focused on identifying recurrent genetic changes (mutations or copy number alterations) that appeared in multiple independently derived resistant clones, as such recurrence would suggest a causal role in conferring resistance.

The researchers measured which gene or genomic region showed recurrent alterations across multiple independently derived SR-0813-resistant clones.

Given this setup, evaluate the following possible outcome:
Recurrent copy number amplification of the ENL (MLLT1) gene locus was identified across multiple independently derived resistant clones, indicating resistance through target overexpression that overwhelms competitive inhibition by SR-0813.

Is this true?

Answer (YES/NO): NO